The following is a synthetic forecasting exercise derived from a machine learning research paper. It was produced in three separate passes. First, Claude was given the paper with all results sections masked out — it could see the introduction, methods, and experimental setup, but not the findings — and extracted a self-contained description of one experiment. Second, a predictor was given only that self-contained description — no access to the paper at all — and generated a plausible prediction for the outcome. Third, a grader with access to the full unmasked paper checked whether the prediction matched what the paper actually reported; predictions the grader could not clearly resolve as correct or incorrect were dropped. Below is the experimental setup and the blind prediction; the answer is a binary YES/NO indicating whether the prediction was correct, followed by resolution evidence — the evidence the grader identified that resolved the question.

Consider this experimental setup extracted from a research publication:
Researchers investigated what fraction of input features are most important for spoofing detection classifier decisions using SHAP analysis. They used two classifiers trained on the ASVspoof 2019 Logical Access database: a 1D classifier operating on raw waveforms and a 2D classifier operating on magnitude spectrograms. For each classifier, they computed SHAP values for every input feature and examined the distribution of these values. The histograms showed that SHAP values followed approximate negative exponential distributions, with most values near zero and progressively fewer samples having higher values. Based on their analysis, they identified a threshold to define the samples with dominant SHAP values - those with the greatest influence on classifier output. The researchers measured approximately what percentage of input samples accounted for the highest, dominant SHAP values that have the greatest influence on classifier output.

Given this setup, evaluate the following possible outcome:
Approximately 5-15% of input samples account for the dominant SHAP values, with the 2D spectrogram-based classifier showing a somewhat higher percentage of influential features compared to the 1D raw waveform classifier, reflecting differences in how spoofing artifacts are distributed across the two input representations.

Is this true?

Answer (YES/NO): NO